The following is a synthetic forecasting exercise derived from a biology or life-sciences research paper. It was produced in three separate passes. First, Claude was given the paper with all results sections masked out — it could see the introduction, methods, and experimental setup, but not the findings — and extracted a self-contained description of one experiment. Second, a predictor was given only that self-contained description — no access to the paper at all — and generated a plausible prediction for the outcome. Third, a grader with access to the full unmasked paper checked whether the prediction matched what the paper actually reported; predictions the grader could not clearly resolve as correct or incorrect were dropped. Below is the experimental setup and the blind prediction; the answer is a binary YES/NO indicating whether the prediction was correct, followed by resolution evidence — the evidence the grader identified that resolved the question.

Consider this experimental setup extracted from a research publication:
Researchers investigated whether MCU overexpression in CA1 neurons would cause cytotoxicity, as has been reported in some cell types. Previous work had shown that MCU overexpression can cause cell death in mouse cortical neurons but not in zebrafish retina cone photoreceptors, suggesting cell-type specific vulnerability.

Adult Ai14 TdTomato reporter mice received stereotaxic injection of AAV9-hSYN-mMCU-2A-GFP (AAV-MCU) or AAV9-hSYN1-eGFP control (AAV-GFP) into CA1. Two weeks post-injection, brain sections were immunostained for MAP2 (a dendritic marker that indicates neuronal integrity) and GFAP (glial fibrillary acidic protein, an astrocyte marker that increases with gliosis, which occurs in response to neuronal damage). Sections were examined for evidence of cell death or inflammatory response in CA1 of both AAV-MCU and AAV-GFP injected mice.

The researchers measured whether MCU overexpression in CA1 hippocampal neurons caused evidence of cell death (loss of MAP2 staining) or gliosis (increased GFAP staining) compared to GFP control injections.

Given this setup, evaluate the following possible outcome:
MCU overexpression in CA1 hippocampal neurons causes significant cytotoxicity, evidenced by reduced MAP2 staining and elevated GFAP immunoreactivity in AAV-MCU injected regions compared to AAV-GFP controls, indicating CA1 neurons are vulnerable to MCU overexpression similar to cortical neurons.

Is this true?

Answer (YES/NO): NO